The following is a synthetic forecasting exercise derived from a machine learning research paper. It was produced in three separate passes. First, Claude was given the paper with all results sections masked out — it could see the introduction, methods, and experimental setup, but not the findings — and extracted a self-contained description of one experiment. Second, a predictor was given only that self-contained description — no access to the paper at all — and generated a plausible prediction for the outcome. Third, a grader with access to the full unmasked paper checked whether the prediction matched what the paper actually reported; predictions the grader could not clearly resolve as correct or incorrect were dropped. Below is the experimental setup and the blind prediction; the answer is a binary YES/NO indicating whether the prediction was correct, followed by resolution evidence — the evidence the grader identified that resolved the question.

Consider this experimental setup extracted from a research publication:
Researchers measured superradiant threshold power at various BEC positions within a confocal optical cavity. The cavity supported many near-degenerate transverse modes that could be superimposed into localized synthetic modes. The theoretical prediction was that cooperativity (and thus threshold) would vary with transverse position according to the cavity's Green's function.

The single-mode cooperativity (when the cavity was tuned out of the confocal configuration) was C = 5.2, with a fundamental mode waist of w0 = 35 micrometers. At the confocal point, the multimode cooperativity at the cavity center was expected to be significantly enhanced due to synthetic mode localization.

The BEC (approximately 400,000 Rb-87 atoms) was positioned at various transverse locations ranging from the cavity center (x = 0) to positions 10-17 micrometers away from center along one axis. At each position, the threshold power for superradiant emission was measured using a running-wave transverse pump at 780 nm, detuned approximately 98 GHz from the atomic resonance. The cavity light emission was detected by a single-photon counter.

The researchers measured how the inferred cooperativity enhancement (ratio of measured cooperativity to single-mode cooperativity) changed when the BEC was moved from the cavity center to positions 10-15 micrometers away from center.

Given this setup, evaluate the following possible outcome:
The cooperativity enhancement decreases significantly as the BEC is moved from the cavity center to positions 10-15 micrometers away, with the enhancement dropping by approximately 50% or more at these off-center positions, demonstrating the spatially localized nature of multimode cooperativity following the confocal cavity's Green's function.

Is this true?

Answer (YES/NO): YES